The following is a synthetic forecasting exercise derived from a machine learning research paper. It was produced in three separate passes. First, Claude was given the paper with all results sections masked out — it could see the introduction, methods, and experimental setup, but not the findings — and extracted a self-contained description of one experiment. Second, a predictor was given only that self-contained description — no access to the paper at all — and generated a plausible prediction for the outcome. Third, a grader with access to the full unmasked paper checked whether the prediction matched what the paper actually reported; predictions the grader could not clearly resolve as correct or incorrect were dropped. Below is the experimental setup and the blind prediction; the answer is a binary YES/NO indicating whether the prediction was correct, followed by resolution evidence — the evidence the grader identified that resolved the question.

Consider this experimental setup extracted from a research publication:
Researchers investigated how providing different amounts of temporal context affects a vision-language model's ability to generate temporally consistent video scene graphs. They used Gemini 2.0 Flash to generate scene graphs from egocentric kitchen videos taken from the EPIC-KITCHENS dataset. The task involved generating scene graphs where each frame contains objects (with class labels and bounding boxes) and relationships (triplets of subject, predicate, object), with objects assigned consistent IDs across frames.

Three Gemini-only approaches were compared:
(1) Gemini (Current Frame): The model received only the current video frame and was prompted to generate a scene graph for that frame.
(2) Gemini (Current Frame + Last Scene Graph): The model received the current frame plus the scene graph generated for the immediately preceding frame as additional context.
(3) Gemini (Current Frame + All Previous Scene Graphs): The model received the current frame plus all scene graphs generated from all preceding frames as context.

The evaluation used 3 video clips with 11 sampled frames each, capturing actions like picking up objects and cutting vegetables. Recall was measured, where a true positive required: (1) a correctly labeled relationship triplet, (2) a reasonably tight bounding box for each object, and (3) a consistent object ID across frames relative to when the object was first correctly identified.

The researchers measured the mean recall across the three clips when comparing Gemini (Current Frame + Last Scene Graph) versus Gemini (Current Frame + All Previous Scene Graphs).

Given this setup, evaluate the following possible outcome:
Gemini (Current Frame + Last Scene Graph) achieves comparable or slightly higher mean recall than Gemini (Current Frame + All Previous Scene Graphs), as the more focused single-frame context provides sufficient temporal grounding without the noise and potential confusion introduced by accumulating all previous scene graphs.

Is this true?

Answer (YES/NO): NO